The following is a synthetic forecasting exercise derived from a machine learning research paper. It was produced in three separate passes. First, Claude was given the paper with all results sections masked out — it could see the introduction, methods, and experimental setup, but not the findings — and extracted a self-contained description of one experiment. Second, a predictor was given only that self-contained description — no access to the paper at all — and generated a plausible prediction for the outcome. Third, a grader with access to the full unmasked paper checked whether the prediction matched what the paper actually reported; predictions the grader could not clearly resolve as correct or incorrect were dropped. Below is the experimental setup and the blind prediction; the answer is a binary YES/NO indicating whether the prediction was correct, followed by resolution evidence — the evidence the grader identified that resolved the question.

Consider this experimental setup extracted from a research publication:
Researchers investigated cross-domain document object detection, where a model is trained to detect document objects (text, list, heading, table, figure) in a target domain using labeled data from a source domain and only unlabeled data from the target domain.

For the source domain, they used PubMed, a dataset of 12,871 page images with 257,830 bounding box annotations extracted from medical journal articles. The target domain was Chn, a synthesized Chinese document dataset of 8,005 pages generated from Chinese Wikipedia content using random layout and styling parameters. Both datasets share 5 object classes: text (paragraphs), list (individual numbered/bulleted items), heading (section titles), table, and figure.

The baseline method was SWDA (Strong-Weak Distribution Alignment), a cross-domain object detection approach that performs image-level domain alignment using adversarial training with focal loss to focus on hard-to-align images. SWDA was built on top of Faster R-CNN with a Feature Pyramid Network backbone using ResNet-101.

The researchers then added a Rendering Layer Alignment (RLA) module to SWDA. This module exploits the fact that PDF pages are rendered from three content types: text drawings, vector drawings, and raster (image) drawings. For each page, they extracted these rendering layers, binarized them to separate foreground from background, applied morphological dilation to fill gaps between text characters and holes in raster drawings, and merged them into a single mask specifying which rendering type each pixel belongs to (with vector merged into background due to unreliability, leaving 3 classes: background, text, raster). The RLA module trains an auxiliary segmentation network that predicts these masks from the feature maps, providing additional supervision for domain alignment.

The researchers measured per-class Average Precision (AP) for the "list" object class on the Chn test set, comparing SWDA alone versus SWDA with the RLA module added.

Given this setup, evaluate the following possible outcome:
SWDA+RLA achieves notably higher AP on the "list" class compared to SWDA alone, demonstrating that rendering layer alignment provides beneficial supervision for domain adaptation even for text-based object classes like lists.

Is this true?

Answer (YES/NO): YES